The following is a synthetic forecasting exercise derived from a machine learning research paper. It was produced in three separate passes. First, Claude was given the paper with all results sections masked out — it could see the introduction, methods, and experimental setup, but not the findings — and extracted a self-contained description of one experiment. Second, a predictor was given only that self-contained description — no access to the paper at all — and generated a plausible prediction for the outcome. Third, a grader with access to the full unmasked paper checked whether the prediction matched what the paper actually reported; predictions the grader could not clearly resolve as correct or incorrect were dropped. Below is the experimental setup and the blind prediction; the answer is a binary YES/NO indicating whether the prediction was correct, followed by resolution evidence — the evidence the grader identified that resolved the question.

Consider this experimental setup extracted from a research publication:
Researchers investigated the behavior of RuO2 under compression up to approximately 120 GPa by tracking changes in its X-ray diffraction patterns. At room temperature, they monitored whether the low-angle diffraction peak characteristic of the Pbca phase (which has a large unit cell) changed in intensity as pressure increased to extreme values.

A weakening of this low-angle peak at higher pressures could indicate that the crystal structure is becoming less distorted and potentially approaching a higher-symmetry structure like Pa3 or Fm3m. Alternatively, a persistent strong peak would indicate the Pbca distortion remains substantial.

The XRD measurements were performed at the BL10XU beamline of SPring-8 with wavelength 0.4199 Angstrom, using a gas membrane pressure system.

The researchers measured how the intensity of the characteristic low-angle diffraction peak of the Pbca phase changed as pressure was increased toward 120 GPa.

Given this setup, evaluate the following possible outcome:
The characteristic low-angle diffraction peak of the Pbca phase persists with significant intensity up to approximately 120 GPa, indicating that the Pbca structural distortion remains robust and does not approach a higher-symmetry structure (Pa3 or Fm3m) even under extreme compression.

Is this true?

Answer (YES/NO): NO